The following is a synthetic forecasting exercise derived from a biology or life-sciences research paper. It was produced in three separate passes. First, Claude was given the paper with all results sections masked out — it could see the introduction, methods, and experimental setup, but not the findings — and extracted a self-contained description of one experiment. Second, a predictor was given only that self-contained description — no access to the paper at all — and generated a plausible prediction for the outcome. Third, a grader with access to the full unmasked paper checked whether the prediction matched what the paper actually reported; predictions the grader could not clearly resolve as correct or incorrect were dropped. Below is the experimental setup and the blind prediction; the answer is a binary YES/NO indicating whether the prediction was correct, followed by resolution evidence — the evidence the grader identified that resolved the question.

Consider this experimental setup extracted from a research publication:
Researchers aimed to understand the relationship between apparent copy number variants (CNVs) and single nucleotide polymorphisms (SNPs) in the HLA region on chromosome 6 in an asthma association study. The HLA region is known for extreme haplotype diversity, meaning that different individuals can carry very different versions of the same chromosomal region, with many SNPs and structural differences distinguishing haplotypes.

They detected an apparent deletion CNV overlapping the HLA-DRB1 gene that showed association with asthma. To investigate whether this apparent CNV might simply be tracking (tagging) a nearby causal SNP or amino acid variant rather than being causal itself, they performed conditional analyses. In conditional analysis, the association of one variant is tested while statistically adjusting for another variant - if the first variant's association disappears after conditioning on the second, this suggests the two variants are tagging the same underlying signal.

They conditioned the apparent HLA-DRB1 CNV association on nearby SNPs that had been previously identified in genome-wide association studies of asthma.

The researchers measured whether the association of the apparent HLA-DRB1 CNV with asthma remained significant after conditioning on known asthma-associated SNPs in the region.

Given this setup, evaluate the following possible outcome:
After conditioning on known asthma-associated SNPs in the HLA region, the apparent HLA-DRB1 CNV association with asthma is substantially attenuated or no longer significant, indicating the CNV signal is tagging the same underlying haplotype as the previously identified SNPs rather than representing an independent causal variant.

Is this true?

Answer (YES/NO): YES